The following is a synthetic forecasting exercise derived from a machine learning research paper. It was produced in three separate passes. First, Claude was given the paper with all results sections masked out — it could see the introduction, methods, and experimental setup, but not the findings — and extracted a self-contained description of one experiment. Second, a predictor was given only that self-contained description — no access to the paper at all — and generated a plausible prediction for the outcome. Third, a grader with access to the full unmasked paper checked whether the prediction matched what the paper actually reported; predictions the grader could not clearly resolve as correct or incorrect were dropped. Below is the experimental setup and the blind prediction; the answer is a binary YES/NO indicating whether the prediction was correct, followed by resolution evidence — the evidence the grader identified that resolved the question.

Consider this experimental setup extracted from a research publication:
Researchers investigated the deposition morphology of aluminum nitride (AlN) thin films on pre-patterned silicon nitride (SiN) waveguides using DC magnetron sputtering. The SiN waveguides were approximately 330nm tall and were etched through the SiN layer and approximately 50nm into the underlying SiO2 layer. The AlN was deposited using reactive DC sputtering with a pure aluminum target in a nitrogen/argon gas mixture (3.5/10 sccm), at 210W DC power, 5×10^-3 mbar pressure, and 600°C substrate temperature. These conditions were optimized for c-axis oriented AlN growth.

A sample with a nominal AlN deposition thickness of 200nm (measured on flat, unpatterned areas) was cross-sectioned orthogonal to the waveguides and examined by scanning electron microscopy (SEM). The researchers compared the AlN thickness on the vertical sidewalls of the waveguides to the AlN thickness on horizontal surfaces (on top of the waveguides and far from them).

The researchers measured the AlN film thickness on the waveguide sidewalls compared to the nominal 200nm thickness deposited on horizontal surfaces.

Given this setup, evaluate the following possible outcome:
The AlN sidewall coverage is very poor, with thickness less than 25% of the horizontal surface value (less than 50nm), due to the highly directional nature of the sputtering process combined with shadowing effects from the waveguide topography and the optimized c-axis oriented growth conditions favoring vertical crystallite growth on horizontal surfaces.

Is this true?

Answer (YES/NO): YES